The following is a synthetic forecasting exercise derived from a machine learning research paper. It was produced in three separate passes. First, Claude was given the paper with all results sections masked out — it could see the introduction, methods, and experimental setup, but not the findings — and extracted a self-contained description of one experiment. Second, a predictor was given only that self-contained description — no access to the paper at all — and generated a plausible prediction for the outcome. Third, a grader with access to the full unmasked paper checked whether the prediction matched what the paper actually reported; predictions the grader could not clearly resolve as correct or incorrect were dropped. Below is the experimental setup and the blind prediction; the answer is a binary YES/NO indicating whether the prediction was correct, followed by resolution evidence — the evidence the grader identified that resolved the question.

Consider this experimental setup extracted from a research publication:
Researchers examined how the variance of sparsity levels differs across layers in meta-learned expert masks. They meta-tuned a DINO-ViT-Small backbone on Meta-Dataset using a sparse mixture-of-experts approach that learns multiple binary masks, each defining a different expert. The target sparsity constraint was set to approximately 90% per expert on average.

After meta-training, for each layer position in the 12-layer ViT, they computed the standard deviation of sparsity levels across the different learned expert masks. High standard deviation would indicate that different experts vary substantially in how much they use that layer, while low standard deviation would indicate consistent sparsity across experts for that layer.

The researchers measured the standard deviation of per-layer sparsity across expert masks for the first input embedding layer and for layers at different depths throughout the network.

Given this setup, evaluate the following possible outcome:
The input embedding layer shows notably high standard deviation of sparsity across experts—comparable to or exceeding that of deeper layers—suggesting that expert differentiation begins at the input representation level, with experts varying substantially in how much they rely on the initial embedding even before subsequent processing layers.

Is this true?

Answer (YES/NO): YES